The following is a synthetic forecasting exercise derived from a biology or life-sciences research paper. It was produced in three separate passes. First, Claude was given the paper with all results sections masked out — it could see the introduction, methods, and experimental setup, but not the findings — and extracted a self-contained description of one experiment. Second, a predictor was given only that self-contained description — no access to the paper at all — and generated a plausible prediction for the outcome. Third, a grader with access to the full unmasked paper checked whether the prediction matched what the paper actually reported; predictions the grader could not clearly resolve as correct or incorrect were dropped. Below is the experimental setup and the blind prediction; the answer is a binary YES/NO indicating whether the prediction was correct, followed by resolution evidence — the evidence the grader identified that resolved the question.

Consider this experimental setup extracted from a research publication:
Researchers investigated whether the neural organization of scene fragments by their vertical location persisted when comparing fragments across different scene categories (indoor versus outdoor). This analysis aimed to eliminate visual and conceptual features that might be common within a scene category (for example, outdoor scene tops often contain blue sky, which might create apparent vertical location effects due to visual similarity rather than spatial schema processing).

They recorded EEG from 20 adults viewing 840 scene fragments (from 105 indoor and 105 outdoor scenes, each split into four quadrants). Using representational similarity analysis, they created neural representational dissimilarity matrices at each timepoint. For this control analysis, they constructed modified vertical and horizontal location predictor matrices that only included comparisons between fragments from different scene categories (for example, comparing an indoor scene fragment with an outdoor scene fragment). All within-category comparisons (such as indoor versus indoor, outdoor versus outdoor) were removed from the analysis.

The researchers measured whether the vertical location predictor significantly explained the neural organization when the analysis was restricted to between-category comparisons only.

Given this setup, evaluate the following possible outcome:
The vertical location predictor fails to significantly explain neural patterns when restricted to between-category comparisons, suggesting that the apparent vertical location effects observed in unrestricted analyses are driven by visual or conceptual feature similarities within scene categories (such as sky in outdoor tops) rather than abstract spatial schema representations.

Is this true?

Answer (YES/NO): NO